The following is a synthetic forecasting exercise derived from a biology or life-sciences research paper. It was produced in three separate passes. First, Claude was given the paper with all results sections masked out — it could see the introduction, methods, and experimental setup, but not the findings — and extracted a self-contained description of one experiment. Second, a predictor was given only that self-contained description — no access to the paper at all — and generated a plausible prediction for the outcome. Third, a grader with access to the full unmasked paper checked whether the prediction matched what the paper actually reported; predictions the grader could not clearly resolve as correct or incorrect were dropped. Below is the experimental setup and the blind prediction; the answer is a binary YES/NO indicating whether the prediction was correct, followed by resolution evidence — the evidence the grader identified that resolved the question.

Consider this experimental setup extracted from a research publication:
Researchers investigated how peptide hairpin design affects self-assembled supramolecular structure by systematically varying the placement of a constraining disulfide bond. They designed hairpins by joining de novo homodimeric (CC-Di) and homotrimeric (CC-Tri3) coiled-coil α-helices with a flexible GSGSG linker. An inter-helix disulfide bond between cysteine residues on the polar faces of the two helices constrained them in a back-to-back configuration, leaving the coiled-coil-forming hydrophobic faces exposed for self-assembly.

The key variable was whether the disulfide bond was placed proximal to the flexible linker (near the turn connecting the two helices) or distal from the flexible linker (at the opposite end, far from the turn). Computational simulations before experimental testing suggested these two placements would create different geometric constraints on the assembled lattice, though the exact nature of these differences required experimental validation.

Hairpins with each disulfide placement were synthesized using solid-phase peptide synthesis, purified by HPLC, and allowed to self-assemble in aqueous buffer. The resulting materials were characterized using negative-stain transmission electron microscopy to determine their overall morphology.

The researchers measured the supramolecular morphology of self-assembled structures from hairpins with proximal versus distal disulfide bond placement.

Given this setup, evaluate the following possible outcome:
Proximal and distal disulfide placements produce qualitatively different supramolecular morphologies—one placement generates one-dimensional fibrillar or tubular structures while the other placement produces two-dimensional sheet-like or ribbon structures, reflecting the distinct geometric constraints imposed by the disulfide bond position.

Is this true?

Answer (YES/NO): NO